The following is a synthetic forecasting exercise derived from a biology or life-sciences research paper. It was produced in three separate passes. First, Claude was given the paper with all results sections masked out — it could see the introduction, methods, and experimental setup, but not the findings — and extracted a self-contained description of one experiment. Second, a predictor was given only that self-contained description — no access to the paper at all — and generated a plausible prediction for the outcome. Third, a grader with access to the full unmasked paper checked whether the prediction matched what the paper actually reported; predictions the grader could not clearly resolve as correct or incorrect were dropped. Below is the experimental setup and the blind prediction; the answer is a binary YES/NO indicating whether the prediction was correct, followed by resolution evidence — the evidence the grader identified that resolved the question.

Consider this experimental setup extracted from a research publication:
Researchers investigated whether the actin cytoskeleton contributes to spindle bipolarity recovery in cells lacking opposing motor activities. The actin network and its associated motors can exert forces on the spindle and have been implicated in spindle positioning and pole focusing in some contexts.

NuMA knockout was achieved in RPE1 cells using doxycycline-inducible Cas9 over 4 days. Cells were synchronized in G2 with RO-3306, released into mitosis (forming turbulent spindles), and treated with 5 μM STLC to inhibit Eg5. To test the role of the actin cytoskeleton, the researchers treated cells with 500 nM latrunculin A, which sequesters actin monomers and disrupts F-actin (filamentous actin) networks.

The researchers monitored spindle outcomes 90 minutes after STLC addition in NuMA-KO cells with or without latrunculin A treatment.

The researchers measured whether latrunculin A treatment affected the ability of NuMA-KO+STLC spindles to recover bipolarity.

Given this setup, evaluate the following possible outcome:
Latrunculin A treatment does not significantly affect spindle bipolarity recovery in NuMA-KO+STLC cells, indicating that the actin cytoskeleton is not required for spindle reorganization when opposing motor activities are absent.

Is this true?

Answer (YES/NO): YES